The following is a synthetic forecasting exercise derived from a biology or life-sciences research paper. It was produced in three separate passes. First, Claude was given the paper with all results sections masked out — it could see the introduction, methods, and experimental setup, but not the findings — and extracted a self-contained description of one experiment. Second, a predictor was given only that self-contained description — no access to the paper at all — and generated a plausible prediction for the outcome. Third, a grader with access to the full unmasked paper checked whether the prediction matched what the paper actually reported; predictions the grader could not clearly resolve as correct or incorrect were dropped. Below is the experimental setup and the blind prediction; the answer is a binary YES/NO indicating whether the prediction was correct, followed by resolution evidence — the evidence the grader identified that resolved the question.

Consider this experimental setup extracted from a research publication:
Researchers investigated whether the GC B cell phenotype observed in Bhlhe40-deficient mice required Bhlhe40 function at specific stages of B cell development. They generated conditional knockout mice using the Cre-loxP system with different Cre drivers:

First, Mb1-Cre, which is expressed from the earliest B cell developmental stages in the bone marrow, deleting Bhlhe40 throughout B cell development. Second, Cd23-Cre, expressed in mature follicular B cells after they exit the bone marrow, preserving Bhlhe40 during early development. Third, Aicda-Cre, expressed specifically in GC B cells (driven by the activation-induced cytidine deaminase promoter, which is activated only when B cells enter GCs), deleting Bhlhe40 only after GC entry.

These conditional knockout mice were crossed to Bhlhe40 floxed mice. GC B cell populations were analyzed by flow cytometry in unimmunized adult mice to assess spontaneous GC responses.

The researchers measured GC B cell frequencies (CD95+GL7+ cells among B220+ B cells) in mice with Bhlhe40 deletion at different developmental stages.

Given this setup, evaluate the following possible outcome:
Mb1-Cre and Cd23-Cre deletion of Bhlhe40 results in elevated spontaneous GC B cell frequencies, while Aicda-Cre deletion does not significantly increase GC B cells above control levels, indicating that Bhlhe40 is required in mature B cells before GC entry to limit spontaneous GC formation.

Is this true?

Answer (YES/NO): YES